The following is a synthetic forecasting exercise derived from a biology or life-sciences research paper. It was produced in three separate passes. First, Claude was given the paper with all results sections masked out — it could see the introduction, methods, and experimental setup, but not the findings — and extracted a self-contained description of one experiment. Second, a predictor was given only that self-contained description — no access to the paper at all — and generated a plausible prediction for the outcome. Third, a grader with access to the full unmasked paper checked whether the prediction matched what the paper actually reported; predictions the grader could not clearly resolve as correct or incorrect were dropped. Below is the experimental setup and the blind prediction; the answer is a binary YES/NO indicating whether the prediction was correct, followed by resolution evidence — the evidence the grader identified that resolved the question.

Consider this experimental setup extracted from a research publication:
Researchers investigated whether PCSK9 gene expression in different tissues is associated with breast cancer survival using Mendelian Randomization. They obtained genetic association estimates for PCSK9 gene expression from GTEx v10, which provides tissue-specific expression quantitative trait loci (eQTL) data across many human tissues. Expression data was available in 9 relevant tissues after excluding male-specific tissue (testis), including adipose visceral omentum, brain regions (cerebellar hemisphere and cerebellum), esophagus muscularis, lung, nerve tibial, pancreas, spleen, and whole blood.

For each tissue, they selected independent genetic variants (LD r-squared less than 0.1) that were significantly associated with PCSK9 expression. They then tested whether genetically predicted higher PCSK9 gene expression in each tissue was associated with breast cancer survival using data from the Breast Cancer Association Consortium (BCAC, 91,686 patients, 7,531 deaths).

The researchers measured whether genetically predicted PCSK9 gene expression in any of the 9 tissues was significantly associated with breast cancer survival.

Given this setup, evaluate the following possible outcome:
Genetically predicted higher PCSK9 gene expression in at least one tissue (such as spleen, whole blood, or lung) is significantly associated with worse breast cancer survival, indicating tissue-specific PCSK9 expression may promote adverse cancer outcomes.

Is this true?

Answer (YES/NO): NO